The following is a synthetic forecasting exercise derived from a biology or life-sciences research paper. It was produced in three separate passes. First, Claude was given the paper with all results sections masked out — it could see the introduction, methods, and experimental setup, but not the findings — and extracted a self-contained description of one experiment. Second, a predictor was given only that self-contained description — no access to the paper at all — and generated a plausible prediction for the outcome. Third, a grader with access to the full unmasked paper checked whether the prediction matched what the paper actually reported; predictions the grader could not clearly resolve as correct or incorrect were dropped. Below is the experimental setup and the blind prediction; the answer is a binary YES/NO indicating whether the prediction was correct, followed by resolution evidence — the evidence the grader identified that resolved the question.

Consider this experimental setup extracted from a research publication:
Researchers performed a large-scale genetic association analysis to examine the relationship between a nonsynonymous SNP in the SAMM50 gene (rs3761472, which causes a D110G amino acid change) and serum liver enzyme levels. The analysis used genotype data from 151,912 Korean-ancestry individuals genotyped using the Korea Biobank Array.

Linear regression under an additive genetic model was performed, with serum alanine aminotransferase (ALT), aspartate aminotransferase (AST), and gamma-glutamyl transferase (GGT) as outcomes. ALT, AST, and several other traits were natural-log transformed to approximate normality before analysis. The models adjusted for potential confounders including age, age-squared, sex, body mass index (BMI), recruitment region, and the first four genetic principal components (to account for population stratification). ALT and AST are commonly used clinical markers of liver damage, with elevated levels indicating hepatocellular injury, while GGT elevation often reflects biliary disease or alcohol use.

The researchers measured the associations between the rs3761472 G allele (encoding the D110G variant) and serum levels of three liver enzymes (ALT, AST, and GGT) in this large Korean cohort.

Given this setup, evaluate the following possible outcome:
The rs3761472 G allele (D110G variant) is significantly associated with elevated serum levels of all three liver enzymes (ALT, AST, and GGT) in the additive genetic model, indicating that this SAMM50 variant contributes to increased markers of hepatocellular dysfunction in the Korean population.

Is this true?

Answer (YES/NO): NO